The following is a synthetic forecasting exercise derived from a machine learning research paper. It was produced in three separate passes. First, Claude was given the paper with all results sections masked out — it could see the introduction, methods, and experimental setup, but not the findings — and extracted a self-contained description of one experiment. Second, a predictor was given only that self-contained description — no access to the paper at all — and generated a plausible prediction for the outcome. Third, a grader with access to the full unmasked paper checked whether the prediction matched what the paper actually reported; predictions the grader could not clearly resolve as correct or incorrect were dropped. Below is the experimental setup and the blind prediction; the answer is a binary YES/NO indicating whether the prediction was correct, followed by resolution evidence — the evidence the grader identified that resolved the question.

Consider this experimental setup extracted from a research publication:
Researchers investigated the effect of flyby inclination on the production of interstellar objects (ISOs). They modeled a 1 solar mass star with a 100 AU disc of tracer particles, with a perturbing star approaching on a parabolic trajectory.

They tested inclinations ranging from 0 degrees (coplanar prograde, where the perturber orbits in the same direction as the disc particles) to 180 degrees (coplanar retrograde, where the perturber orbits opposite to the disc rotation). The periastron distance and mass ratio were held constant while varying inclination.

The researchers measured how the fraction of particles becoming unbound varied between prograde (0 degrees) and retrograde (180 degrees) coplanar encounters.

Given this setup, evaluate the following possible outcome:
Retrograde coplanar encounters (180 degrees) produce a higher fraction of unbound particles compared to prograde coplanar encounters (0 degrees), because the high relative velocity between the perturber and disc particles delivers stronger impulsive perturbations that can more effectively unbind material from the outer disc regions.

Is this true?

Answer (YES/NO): NO